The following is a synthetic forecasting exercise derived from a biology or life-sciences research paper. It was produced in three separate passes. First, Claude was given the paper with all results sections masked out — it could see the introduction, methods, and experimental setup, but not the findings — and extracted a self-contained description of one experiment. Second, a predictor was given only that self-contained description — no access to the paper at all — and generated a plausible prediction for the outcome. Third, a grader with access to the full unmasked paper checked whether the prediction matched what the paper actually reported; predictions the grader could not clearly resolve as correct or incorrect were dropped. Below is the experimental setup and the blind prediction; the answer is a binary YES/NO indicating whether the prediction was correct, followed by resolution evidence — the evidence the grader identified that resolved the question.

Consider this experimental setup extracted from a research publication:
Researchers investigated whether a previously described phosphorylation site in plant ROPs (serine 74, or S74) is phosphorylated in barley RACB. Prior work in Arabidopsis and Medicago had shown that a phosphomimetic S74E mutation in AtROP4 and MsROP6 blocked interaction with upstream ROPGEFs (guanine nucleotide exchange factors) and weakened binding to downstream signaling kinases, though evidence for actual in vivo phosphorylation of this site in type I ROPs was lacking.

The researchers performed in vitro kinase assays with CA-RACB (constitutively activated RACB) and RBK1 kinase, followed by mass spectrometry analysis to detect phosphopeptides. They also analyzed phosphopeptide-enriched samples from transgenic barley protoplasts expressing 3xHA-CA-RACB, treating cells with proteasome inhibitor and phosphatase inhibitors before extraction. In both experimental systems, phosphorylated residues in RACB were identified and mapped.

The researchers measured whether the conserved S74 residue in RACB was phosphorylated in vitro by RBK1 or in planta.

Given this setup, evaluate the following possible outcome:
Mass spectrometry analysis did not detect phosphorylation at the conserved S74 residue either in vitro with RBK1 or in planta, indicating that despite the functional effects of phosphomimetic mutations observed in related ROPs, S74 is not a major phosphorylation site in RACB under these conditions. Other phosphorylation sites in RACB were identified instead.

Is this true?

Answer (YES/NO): YES